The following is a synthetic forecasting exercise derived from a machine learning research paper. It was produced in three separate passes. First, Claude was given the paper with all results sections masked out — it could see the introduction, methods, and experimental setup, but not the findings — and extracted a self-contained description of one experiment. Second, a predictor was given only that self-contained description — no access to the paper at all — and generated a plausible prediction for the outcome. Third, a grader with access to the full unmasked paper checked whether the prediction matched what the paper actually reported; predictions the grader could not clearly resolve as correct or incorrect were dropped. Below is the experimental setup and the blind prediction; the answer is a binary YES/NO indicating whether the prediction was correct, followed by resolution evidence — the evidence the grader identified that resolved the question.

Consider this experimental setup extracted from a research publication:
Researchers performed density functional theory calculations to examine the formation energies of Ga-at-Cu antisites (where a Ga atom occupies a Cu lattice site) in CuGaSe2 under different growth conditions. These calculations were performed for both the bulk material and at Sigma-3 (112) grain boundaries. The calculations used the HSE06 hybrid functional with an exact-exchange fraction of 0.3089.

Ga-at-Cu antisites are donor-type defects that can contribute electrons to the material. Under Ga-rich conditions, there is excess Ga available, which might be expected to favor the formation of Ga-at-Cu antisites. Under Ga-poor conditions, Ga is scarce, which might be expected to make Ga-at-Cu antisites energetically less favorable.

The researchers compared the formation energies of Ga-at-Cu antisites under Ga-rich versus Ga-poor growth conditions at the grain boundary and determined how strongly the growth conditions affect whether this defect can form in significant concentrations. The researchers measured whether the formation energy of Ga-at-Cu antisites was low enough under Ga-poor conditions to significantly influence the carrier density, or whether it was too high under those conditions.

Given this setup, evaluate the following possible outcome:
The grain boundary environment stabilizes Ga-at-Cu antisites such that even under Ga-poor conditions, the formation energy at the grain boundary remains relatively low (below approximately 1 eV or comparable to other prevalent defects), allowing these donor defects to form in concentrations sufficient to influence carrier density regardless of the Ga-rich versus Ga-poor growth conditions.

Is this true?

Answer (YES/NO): NO